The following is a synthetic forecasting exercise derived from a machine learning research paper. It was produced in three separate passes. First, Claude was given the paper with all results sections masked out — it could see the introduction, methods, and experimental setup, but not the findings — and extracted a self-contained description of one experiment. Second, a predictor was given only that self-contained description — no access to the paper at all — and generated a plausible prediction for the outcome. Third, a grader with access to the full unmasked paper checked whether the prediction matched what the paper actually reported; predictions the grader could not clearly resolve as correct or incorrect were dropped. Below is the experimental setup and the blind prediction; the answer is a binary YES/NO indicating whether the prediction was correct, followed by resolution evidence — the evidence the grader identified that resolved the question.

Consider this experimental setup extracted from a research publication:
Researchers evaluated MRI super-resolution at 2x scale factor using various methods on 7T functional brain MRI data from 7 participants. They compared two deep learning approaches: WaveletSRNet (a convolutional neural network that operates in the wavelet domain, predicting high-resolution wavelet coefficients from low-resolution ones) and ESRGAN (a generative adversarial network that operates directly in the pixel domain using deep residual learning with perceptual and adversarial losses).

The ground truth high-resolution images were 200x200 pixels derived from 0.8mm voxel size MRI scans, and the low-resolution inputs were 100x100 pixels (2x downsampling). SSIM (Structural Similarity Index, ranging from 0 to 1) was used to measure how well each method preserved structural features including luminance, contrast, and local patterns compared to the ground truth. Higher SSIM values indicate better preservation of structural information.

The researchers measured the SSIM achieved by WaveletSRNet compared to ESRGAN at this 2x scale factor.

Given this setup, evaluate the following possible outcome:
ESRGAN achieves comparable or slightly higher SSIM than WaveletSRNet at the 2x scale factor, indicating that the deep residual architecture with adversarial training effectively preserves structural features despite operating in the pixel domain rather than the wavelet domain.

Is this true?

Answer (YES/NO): NO